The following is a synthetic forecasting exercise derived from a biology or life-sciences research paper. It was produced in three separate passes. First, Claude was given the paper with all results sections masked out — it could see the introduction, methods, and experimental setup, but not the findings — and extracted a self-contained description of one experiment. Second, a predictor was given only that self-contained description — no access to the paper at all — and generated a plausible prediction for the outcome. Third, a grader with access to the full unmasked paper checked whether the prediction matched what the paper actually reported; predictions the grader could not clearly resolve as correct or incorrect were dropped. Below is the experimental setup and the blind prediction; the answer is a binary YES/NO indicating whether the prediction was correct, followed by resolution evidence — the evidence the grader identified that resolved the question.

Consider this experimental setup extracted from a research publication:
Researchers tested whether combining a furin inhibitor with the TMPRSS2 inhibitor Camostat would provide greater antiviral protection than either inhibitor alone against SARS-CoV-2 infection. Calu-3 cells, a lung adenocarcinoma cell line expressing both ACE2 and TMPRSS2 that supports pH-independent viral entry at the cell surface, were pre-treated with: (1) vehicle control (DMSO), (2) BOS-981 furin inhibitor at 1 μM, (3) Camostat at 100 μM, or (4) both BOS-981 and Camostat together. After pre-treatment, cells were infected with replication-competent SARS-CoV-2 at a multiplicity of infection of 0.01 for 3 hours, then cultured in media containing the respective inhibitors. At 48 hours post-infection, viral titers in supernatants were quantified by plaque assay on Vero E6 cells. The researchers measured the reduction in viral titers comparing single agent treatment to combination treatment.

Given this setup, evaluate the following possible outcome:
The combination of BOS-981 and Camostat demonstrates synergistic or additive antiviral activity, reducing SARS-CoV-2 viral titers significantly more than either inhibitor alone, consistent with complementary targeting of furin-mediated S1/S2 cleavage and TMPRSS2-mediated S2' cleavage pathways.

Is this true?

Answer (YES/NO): YES